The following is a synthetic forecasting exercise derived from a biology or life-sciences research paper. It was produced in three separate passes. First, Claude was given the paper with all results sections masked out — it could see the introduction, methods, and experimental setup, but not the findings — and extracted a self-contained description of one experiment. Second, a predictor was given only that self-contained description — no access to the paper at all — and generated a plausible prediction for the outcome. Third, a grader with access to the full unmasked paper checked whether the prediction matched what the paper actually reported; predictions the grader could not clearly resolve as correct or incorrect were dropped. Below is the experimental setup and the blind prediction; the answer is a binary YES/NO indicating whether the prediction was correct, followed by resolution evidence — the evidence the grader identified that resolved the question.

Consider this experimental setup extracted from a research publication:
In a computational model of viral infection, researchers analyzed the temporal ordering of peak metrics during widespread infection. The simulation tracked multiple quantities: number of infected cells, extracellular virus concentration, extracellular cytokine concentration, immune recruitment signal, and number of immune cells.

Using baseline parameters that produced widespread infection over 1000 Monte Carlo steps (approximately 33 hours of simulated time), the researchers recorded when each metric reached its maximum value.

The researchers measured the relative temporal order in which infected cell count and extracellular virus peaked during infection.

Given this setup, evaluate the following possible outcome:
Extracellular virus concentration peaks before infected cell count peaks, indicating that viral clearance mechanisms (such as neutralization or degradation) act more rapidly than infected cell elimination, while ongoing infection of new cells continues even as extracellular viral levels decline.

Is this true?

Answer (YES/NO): NO